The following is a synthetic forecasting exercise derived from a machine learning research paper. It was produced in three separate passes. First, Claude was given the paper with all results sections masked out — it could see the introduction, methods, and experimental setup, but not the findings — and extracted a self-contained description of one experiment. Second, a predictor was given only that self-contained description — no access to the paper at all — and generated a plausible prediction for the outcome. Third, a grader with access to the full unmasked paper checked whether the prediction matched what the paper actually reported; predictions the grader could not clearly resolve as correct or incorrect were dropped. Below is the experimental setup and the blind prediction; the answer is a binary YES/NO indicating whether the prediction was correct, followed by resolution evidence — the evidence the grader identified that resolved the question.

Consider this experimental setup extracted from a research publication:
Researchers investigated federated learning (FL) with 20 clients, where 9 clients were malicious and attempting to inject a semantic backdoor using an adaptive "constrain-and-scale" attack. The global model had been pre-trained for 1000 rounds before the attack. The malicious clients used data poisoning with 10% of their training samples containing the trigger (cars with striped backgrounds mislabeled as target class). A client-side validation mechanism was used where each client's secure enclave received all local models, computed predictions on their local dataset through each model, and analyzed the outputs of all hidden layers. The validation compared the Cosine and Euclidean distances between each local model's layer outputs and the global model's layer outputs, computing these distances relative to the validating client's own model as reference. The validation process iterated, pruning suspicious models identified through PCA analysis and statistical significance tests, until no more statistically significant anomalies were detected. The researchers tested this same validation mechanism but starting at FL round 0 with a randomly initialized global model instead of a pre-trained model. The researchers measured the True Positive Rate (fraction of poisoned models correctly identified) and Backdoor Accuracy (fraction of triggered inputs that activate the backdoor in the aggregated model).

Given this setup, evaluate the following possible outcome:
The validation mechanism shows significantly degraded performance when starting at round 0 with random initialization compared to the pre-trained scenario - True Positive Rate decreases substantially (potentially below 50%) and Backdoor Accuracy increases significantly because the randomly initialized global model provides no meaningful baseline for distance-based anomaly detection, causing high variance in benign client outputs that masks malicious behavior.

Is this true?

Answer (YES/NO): NO